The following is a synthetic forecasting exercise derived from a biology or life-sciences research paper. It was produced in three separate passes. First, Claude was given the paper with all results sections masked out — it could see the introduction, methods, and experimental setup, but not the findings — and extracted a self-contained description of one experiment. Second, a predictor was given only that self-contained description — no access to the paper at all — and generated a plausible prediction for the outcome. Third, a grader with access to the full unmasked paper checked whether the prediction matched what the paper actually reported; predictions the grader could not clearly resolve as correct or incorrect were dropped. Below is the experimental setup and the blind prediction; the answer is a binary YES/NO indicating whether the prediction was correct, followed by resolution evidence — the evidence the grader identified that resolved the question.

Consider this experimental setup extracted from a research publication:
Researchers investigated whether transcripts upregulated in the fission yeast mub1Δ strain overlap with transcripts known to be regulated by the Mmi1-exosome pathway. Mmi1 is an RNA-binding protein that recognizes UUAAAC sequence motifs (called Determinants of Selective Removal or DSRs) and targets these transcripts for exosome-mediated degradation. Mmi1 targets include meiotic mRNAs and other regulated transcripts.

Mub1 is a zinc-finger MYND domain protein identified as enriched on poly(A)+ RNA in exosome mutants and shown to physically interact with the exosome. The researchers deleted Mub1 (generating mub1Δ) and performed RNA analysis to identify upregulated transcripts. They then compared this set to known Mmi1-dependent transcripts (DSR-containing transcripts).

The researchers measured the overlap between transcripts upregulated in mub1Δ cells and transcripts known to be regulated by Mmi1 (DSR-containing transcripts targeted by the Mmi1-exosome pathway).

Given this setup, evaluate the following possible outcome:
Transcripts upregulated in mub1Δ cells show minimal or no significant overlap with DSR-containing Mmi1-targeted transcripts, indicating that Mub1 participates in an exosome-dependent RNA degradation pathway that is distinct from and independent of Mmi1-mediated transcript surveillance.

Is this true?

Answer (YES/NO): YES